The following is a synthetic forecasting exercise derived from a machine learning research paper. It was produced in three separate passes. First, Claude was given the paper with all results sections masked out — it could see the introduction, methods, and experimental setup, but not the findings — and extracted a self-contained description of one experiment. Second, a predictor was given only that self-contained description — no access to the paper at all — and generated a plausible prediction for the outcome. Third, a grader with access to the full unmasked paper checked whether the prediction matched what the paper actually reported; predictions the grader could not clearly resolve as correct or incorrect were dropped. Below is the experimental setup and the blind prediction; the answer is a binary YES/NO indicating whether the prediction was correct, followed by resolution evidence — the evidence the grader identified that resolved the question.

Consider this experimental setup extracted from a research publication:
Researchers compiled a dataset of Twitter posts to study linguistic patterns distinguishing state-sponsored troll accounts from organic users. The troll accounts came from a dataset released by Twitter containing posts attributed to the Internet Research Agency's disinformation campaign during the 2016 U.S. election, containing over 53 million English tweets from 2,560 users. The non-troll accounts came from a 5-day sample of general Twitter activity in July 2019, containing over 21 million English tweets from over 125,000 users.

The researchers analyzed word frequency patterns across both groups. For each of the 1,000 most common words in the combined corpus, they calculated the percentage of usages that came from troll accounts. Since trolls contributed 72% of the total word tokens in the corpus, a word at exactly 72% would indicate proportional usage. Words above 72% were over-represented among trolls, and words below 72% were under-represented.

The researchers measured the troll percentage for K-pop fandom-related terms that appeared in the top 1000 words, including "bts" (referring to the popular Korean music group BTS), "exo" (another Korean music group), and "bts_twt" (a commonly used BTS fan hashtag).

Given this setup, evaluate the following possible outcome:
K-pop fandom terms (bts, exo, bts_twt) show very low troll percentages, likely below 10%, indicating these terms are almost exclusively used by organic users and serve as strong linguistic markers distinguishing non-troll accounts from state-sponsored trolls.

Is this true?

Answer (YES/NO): YES